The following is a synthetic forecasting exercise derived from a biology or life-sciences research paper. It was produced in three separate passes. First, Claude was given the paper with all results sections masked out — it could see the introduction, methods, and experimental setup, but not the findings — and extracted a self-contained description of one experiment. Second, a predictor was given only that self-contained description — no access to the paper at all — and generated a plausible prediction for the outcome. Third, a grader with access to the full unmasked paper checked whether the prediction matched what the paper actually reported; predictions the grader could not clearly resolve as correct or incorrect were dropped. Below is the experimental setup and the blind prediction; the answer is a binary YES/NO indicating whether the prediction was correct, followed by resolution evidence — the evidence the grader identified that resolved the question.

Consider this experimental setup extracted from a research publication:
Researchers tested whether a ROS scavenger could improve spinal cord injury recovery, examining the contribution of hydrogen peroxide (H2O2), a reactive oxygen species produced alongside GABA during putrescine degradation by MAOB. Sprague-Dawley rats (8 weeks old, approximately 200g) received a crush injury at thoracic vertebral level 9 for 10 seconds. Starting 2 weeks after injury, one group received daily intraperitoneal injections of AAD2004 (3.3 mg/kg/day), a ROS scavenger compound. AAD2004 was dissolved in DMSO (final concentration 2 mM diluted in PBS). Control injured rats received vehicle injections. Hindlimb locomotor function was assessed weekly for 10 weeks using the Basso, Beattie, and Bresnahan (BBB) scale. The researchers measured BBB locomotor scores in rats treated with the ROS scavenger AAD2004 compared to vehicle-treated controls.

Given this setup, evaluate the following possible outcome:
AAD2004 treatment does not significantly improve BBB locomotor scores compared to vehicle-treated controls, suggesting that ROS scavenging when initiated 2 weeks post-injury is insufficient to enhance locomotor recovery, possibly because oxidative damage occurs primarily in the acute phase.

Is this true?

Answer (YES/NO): YES